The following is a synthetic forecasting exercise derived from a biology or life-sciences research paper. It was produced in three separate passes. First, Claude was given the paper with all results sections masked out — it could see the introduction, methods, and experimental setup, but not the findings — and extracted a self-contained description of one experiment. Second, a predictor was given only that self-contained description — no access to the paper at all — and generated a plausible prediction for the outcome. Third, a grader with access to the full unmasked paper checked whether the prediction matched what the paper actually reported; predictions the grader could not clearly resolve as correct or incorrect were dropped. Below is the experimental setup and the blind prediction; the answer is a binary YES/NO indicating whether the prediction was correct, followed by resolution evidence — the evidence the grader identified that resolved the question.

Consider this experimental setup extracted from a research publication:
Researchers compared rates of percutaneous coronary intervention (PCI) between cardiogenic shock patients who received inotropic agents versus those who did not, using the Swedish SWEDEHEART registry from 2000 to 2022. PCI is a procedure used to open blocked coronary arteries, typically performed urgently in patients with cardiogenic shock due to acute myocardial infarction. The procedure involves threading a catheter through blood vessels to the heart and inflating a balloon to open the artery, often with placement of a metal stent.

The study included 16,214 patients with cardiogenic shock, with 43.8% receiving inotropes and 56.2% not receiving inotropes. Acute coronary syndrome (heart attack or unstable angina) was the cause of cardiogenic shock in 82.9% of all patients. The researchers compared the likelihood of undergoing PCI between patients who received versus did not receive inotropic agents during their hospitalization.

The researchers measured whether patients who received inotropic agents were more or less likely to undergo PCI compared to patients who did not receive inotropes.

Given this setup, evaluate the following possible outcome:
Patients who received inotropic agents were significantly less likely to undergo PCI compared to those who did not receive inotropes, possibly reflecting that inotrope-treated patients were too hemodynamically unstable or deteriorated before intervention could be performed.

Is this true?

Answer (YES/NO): NO